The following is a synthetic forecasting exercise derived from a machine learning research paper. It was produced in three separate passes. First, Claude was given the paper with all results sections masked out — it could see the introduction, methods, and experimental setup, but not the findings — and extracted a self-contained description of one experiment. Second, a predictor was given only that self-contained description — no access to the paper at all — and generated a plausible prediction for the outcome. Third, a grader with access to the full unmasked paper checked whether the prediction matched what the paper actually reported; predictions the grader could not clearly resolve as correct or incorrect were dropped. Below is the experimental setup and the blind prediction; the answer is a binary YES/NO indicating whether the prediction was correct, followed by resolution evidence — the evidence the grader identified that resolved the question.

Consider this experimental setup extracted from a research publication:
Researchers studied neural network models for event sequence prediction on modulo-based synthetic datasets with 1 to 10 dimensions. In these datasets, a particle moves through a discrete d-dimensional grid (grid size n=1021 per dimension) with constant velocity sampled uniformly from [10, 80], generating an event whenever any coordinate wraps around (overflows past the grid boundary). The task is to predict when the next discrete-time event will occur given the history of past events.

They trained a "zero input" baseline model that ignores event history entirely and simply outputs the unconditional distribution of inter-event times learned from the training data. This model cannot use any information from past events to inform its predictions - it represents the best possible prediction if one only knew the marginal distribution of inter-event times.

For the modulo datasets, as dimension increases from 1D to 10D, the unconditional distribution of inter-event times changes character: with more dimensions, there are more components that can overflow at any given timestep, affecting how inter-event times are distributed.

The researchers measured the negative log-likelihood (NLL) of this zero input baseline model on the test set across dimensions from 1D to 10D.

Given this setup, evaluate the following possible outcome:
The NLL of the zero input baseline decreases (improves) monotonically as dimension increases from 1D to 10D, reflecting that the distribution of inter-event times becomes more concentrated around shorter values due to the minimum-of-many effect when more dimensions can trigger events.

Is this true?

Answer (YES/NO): YES